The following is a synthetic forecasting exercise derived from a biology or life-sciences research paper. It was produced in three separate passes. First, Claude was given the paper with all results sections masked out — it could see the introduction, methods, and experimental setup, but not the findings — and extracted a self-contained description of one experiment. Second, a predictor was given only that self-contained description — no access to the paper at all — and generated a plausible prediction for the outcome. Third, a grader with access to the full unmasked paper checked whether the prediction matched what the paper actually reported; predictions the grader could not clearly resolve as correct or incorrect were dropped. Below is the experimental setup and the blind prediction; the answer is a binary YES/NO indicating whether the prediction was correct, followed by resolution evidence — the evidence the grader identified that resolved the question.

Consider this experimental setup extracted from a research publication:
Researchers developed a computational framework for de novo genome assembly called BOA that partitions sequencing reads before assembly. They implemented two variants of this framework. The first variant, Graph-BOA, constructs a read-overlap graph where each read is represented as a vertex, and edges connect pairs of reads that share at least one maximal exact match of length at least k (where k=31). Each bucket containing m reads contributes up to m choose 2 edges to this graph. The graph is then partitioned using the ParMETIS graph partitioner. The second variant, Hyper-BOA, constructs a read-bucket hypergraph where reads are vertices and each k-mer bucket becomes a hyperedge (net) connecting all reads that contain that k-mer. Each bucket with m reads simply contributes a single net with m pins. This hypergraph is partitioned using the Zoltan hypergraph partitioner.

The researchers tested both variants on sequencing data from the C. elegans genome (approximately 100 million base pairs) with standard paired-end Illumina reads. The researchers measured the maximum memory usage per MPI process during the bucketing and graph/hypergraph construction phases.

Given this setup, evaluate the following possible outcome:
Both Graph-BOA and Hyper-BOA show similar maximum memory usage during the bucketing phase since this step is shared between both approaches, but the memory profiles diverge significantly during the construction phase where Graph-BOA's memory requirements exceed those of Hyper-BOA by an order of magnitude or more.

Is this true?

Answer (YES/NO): NO